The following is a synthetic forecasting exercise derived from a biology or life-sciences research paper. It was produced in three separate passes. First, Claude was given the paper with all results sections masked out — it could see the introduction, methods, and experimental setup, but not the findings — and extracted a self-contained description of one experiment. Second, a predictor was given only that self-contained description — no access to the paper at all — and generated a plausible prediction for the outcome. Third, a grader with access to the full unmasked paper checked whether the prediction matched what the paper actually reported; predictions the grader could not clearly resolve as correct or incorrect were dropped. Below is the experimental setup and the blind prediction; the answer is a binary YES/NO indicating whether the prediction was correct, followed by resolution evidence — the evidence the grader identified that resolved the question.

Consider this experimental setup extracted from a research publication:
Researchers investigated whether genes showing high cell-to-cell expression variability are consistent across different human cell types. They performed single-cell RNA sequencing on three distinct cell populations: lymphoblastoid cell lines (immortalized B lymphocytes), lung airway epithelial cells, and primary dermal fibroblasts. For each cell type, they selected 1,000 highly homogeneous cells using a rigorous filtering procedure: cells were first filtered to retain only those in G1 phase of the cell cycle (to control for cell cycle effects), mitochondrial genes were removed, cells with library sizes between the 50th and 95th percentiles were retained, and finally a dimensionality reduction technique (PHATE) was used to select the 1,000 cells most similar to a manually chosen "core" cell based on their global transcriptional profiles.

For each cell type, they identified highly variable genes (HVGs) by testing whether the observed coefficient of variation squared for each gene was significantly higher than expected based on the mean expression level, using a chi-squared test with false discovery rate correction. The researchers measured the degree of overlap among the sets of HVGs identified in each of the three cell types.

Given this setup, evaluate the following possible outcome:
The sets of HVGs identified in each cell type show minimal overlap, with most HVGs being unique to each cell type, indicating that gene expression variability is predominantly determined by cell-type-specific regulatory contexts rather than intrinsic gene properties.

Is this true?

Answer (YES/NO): YES